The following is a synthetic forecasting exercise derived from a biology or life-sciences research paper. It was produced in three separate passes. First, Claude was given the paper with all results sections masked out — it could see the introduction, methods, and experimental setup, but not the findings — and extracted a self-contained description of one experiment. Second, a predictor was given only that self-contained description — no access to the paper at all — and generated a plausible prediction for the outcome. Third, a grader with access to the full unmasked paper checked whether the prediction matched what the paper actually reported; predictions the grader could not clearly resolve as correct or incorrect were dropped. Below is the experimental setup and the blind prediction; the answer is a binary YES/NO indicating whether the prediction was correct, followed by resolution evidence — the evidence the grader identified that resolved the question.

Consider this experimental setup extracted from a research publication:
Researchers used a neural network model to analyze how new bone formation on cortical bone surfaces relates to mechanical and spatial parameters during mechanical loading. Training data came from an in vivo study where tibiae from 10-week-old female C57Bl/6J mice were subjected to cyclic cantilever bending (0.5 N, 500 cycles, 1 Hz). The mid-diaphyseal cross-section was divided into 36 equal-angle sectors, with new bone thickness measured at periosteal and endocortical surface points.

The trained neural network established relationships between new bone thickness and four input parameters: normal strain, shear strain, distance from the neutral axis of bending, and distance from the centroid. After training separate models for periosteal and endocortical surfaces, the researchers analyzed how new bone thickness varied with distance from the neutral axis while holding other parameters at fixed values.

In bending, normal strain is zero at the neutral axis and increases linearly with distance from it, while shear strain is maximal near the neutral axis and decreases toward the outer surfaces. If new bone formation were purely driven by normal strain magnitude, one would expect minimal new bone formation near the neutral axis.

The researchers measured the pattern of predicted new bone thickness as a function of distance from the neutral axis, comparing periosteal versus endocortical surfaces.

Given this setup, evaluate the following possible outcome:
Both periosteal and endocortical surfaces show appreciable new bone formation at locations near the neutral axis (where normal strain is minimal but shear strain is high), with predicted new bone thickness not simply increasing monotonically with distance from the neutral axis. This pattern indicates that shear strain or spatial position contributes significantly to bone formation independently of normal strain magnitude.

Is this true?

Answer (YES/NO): NO